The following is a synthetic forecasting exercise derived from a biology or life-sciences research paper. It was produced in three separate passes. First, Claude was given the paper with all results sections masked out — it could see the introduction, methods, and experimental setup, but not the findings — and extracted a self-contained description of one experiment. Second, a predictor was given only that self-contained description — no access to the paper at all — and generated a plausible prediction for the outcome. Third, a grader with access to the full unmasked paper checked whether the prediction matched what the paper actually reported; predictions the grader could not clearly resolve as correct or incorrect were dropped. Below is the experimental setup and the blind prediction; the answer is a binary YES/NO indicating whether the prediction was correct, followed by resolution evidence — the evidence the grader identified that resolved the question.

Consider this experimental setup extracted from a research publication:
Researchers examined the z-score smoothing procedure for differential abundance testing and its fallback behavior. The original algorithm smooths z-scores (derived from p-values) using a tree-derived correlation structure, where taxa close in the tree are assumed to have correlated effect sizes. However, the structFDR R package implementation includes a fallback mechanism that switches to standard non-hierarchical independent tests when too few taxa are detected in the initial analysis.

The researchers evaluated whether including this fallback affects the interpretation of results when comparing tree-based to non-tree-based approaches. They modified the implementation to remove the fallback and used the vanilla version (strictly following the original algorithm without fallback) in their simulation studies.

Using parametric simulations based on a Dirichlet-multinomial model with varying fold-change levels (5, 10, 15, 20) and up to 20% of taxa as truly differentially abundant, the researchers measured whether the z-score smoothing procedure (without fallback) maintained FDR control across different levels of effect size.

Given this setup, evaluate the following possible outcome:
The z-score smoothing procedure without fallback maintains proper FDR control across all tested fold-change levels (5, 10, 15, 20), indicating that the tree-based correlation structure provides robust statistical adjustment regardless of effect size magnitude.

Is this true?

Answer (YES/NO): NO